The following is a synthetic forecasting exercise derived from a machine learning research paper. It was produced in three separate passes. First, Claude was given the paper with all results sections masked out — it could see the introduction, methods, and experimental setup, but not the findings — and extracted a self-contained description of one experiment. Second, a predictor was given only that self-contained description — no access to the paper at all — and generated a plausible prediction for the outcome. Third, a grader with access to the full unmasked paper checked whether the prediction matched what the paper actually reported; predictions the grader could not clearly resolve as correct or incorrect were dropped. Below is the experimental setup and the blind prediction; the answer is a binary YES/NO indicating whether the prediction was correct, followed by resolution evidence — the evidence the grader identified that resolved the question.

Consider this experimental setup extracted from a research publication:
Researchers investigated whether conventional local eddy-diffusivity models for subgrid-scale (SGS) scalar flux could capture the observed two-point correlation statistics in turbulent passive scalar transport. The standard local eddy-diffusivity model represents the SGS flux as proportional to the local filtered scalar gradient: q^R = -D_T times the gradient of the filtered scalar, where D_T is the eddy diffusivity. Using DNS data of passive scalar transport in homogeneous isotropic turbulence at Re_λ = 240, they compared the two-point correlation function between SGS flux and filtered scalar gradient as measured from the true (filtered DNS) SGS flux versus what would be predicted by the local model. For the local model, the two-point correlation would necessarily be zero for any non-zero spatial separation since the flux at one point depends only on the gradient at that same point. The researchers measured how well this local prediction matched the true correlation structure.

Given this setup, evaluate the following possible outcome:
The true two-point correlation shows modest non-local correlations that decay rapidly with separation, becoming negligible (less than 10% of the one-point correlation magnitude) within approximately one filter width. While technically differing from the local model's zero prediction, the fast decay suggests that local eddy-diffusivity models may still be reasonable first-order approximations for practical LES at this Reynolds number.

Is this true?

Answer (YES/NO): NO